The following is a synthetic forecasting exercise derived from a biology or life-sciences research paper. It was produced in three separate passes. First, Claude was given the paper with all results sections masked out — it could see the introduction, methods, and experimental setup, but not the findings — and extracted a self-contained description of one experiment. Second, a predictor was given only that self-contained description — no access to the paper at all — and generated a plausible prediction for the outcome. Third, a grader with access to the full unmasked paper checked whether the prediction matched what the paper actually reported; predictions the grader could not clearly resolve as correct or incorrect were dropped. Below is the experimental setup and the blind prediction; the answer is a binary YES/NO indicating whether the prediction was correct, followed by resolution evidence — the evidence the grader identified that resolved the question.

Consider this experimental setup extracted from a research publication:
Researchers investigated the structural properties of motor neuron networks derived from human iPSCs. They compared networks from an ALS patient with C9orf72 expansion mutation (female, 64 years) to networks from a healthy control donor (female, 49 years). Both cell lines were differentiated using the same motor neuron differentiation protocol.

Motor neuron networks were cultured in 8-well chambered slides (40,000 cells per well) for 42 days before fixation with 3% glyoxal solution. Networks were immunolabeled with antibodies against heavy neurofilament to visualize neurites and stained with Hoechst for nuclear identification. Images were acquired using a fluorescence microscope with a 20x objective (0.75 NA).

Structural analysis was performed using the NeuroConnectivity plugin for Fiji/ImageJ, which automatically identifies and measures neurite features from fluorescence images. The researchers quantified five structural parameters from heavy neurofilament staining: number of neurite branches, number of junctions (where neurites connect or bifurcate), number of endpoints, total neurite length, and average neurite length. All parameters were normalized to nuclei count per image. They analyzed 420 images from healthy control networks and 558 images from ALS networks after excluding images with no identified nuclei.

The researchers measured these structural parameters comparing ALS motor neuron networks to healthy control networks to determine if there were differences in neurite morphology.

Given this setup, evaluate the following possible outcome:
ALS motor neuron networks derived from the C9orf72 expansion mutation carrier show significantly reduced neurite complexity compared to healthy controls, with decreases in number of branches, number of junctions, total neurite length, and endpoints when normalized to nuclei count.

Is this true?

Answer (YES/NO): NO